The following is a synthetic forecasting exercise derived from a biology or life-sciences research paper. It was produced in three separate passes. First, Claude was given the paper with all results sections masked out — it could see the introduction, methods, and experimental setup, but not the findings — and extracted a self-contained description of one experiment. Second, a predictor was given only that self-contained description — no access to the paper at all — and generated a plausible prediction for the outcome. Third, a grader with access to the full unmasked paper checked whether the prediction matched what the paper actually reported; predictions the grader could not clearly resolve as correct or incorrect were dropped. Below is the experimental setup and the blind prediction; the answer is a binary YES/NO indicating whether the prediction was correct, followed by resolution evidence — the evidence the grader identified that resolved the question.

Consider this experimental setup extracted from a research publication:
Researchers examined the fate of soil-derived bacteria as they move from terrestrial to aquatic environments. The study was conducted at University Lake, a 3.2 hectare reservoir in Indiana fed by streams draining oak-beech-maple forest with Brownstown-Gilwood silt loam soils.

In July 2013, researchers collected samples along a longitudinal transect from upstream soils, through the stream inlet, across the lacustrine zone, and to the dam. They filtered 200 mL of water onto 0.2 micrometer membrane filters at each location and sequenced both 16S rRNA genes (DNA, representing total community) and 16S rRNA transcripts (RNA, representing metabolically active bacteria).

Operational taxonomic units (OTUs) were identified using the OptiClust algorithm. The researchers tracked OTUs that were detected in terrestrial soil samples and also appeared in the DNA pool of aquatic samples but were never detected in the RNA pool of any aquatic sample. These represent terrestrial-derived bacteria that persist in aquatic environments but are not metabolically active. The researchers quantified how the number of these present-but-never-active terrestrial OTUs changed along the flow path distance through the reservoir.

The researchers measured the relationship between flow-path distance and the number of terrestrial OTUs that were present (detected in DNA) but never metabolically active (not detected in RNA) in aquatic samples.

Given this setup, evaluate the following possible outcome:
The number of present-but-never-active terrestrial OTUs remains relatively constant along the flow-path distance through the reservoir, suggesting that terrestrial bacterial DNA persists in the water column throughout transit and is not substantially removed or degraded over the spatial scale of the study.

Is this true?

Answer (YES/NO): NO